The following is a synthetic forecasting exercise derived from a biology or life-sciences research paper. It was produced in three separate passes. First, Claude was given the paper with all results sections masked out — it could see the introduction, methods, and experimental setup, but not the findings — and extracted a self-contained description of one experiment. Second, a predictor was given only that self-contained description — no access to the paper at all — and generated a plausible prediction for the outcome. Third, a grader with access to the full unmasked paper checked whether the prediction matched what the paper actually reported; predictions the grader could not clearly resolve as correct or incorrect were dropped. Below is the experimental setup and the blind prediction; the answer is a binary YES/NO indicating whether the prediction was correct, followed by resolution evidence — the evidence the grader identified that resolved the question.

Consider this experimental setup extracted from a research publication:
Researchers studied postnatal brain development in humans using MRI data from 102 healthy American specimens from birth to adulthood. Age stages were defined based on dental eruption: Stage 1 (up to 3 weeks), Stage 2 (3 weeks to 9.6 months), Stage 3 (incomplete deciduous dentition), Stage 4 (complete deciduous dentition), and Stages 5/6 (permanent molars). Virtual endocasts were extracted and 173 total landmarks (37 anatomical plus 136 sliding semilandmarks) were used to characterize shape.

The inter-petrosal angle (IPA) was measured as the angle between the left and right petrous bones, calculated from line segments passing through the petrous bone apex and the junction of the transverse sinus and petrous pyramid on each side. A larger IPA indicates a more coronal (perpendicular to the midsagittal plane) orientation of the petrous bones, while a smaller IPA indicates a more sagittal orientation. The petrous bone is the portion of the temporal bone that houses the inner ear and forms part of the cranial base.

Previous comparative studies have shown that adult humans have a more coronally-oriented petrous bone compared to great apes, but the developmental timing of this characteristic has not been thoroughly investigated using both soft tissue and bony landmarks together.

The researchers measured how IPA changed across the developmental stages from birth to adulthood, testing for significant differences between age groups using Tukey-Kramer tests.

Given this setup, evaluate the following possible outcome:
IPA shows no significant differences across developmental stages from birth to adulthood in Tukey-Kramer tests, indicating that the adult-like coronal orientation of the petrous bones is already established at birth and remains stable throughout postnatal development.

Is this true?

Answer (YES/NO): NO